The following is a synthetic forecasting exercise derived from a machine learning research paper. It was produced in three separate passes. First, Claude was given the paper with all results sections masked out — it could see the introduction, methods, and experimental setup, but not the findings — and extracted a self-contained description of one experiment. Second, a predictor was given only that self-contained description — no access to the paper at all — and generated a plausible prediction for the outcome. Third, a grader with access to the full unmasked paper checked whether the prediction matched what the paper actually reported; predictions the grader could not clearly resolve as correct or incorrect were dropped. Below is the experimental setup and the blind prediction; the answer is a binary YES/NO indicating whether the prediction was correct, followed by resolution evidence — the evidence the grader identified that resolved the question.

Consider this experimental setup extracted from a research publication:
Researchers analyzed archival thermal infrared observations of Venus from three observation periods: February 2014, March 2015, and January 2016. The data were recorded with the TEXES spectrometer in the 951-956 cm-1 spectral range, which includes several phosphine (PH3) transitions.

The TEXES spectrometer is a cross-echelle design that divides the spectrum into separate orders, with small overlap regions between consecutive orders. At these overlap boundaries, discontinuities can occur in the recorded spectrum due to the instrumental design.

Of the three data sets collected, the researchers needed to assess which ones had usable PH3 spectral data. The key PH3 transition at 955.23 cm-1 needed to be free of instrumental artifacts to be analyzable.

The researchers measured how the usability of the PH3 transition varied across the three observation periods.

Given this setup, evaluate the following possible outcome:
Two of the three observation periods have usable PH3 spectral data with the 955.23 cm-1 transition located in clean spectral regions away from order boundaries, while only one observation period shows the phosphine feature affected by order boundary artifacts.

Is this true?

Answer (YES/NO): NO